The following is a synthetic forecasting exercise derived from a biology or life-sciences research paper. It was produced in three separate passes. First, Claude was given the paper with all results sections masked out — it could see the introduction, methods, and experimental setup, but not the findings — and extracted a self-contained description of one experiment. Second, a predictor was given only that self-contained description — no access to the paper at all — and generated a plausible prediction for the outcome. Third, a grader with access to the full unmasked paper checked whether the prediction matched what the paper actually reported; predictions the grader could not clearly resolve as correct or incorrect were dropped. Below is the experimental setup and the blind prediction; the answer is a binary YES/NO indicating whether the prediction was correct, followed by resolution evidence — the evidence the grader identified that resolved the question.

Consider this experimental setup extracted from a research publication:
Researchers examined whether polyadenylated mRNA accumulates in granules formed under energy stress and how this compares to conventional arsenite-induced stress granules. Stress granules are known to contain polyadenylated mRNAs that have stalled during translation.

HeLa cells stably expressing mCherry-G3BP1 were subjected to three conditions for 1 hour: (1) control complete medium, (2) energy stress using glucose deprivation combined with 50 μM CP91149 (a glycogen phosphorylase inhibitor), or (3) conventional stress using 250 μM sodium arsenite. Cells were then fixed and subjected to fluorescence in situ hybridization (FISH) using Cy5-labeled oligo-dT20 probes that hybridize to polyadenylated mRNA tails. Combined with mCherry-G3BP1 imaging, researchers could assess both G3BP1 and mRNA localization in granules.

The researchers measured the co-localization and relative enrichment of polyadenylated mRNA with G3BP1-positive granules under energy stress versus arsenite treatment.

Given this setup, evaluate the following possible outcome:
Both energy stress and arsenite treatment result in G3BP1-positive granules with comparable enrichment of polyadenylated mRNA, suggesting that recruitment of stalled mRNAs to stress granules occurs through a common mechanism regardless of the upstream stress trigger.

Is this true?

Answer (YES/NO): NO